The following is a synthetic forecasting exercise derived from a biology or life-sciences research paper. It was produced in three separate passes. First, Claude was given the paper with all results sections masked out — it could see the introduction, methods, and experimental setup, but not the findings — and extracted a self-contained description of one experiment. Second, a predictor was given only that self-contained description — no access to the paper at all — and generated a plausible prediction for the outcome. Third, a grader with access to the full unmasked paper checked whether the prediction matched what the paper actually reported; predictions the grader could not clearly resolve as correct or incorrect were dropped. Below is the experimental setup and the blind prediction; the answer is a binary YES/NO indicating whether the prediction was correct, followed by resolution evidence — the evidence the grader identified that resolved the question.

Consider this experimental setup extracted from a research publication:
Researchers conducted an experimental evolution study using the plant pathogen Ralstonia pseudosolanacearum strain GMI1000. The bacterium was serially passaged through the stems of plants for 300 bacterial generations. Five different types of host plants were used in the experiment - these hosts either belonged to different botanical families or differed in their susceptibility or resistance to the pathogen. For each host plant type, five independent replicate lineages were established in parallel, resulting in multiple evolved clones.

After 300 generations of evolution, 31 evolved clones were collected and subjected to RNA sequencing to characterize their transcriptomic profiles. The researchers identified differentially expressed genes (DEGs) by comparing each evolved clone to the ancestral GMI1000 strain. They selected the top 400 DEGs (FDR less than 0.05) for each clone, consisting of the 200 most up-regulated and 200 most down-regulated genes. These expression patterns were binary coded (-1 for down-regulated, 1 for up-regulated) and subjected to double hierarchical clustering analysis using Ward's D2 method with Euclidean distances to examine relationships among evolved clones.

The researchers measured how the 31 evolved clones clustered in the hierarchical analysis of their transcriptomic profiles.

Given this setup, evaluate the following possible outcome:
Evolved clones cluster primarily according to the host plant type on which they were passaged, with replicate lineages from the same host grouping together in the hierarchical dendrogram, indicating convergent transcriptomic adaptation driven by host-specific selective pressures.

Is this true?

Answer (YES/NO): NO